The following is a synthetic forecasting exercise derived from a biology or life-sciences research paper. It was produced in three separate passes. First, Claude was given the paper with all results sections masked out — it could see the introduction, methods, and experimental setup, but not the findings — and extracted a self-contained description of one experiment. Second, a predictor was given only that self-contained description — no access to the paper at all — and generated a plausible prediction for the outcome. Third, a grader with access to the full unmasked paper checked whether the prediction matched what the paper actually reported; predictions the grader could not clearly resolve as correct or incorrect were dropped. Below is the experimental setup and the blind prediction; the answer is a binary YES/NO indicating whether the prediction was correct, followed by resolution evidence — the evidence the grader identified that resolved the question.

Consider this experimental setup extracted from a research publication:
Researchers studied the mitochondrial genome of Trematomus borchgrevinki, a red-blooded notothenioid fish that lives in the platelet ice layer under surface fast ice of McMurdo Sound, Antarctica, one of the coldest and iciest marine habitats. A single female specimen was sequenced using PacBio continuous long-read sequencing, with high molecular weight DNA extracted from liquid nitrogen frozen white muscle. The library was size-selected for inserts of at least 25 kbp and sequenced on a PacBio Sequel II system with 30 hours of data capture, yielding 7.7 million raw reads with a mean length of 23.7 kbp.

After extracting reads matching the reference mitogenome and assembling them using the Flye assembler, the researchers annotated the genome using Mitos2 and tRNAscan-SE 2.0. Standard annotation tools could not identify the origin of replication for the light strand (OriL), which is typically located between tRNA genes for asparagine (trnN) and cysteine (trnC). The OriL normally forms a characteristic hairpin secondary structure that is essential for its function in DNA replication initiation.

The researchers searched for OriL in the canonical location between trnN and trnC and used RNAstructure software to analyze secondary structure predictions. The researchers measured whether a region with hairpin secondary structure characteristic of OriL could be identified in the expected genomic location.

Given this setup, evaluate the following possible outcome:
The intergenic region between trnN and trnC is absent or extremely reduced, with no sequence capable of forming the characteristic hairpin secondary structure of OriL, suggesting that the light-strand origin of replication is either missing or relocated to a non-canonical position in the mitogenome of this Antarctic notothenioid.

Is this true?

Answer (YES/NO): NO